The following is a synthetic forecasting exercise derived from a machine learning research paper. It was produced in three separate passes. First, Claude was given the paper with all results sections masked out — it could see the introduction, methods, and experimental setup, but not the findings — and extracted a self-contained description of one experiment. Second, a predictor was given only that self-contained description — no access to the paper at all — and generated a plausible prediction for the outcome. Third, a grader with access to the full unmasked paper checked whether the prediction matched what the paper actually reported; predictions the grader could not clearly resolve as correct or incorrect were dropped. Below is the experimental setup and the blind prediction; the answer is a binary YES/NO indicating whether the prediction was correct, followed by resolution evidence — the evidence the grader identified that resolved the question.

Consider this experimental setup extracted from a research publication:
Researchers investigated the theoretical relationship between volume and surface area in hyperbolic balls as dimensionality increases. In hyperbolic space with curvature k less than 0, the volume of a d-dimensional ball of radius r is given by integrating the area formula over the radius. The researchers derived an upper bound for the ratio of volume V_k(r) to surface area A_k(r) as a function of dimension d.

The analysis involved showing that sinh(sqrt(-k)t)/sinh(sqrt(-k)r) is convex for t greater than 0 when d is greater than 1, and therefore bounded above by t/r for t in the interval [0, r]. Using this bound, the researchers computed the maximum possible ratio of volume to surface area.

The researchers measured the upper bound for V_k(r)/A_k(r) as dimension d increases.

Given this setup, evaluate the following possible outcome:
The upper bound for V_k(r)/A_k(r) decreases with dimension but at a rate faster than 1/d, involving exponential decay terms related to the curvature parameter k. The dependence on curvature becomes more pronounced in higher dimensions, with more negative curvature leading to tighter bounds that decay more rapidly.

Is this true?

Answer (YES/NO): NO